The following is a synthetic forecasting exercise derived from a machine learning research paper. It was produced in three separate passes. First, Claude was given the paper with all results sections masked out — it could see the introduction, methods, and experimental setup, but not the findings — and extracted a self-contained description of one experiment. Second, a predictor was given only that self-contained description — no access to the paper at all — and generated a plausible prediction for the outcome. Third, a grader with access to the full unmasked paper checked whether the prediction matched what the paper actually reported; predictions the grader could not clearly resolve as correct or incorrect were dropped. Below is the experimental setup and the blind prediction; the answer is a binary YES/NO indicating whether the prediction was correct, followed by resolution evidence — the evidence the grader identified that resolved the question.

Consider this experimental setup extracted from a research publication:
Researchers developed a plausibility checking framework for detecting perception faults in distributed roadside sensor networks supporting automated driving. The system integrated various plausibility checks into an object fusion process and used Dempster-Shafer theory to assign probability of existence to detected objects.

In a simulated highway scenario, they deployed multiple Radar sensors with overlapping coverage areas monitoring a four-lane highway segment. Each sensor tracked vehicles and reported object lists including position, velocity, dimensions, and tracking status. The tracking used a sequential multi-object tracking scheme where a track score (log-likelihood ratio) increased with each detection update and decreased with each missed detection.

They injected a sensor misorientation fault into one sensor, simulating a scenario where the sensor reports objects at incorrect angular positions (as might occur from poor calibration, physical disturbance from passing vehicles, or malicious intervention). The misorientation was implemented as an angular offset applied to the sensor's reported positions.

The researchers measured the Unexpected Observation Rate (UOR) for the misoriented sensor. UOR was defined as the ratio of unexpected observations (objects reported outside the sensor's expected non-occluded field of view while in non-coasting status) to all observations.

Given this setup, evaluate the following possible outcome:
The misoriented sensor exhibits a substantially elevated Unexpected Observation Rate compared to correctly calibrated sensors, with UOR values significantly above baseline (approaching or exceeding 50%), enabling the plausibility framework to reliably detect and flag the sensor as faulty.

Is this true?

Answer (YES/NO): NO